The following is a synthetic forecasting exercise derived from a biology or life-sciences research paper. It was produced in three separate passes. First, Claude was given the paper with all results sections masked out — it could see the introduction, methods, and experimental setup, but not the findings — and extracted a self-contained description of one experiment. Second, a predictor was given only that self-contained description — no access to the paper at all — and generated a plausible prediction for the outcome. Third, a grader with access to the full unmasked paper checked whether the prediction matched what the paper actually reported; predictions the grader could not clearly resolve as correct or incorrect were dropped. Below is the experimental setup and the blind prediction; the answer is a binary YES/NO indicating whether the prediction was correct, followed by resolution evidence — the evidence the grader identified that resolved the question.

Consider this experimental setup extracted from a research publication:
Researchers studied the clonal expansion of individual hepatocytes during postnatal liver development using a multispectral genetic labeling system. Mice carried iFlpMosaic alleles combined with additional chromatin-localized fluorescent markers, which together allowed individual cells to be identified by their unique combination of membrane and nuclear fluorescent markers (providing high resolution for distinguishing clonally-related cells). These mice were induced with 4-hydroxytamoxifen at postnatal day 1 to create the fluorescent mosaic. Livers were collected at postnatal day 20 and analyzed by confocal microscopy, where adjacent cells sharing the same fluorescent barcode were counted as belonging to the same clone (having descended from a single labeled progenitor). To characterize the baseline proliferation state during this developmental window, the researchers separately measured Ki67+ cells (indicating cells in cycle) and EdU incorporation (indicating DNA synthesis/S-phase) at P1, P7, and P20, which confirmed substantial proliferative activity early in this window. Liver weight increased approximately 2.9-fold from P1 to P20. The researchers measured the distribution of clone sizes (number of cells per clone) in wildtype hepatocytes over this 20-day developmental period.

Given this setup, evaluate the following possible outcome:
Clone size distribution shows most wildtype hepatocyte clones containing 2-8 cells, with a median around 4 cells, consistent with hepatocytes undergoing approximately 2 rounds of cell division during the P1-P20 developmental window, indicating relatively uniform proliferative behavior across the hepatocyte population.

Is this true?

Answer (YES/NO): NO